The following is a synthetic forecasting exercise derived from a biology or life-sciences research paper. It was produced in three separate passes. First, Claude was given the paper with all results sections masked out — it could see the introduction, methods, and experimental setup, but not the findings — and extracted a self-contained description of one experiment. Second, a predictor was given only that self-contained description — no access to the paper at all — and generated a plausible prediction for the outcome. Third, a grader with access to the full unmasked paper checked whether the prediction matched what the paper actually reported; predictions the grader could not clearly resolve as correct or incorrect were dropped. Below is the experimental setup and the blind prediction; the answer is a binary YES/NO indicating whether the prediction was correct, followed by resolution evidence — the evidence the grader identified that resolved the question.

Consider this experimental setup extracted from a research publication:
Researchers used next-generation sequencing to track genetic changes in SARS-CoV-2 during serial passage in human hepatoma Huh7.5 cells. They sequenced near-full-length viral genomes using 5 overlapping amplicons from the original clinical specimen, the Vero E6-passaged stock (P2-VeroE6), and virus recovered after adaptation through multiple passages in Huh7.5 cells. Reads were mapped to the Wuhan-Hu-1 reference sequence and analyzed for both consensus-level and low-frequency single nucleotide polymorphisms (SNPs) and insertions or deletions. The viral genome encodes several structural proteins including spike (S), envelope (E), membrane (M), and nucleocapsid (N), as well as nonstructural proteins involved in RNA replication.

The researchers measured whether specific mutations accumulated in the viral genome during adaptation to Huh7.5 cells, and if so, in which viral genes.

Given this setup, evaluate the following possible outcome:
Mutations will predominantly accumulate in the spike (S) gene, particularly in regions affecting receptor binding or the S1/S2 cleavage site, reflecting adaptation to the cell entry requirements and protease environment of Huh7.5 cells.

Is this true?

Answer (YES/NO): YES